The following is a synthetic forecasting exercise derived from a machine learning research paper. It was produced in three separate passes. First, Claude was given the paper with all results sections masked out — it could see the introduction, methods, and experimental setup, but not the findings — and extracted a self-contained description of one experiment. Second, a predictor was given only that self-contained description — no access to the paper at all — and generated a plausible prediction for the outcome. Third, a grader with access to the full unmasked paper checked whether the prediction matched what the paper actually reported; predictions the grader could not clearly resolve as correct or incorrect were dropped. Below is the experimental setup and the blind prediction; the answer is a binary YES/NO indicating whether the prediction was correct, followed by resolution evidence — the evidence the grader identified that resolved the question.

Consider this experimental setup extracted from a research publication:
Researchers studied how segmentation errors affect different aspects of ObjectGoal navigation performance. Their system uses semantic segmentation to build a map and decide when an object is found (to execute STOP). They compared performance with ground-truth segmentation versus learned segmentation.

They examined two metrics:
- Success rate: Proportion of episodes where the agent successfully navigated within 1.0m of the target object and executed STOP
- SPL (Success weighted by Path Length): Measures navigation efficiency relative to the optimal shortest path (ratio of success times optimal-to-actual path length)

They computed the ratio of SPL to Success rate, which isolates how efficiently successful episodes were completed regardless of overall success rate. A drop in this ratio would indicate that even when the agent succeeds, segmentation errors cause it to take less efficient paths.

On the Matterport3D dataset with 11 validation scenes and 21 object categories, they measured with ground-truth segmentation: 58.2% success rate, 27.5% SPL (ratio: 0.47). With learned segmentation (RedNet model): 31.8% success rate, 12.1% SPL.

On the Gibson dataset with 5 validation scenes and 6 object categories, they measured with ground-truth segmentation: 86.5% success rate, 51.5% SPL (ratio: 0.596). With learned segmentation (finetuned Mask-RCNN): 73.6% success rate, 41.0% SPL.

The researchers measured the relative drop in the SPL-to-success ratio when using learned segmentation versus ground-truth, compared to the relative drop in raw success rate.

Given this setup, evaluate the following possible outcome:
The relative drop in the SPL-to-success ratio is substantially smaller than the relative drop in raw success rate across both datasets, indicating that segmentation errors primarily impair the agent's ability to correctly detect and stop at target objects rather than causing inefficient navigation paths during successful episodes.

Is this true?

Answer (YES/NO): YES